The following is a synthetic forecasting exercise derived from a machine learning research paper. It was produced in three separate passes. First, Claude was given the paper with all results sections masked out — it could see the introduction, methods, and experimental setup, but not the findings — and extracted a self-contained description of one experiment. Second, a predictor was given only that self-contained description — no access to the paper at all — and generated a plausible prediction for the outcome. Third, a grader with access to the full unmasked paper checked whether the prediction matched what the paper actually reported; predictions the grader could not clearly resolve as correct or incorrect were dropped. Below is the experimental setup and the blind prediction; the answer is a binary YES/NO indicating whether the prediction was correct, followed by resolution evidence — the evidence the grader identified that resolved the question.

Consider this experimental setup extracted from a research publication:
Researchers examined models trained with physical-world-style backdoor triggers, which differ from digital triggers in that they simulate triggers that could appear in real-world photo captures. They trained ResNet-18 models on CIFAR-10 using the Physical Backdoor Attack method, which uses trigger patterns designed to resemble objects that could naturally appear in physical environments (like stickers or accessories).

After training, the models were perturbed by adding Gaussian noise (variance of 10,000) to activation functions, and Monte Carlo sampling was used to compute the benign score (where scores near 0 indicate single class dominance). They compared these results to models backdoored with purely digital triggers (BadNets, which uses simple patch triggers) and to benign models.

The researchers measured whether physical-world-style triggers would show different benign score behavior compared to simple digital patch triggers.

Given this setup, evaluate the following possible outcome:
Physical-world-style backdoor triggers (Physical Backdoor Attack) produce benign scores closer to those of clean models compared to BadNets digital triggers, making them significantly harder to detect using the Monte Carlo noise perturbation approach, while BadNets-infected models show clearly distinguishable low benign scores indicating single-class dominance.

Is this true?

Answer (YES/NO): NO